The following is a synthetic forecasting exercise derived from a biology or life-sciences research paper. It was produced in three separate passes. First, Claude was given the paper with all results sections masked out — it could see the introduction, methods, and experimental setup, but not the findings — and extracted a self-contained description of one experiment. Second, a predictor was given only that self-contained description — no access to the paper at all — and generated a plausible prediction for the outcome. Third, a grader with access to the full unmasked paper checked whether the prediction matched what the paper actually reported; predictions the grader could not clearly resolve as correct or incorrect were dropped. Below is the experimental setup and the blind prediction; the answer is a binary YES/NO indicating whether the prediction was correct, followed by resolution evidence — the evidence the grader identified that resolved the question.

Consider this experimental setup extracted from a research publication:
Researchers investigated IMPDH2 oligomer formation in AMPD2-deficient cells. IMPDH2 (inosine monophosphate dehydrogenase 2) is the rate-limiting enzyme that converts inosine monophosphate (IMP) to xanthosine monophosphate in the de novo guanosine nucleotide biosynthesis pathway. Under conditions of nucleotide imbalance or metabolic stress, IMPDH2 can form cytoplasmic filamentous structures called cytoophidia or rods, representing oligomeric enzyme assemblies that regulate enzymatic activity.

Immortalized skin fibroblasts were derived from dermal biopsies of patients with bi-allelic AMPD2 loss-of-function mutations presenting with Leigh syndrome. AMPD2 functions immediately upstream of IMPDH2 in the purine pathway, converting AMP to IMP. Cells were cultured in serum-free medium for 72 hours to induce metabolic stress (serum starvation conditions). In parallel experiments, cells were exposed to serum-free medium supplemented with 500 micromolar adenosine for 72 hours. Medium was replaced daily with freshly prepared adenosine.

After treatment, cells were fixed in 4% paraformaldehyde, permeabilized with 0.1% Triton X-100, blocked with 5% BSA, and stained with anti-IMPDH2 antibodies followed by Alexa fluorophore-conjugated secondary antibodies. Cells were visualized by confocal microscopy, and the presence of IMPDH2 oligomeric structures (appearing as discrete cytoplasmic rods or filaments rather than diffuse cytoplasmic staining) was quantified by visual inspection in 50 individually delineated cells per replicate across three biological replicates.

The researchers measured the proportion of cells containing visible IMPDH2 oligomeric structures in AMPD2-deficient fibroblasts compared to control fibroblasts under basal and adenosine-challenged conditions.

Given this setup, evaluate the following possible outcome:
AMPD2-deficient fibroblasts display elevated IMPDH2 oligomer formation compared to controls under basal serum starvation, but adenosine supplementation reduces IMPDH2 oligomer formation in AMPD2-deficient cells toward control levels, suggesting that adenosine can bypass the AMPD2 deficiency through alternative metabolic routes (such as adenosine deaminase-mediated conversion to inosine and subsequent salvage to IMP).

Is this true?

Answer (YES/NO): NO